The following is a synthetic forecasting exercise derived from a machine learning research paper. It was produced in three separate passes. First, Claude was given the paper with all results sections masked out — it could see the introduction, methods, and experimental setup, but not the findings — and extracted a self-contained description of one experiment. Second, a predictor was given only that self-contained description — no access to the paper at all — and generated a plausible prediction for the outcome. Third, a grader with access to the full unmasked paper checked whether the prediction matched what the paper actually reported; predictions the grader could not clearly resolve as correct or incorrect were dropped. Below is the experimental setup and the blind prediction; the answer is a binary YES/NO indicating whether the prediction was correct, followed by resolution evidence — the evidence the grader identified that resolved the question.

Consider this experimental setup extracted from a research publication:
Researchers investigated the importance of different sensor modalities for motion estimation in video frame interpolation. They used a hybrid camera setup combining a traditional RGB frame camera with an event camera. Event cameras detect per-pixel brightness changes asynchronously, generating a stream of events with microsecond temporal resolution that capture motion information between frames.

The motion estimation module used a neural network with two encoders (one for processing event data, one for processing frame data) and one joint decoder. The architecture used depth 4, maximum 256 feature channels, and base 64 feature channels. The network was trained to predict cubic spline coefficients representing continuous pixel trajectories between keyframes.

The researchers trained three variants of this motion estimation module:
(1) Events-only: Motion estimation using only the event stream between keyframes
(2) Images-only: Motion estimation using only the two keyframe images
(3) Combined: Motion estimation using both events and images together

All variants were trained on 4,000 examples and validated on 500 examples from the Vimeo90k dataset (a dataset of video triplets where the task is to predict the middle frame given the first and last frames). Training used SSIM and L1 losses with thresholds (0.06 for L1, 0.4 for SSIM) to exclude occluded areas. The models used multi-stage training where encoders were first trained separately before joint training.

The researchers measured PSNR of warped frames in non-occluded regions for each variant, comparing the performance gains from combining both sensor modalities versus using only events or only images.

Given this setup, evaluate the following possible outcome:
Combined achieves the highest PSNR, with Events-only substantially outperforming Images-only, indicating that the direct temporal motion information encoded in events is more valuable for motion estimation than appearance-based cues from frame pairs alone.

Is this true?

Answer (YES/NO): YES